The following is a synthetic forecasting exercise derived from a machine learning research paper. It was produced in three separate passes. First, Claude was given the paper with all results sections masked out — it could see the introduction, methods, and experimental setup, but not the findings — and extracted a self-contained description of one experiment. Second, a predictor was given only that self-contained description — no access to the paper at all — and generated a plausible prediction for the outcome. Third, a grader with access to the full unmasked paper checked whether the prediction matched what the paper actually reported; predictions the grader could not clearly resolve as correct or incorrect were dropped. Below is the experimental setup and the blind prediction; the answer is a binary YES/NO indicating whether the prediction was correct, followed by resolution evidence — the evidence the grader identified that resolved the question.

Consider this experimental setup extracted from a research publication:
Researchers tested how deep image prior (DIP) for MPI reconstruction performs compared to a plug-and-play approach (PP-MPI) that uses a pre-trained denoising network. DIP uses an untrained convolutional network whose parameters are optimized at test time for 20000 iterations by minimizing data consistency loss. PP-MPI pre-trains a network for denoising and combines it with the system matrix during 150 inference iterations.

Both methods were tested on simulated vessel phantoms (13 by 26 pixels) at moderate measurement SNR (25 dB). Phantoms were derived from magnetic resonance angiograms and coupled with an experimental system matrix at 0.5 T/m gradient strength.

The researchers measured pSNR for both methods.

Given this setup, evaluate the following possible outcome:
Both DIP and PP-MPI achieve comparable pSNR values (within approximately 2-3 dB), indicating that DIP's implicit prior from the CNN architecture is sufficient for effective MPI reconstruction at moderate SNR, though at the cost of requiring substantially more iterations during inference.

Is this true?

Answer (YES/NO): NO